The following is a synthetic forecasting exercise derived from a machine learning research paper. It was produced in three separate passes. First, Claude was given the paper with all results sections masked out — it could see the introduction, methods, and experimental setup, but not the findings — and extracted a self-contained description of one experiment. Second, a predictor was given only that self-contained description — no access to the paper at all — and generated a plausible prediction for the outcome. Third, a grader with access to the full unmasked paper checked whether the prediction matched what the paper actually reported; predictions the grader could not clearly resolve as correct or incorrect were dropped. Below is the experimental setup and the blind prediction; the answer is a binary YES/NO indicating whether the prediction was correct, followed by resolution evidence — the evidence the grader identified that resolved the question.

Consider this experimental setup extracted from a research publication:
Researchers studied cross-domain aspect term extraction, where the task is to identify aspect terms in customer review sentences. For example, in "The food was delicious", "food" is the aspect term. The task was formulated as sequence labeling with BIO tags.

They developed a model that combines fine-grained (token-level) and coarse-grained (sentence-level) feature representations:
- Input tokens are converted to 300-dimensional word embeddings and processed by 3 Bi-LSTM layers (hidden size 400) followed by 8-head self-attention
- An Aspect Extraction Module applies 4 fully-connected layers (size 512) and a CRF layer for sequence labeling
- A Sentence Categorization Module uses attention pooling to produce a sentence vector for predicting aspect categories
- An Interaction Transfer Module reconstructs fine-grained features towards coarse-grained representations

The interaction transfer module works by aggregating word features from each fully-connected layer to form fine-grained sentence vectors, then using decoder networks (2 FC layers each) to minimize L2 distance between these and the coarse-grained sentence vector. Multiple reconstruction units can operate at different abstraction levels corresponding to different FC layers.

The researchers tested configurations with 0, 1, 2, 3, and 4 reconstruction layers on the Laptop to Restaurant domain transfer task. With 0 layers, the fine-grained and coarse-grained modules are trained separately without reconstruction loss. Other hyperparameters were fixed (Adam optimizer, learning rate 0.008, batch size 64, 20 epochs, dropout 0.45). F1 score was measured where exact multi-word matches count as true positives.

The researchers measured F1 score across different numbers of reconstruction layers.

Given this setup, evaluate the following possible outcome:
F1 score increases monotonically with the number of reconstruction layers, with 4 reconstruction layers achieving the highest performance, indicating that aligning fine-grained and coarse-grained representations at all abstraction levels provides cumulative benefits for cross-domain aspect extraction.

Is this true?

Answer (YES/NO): NO